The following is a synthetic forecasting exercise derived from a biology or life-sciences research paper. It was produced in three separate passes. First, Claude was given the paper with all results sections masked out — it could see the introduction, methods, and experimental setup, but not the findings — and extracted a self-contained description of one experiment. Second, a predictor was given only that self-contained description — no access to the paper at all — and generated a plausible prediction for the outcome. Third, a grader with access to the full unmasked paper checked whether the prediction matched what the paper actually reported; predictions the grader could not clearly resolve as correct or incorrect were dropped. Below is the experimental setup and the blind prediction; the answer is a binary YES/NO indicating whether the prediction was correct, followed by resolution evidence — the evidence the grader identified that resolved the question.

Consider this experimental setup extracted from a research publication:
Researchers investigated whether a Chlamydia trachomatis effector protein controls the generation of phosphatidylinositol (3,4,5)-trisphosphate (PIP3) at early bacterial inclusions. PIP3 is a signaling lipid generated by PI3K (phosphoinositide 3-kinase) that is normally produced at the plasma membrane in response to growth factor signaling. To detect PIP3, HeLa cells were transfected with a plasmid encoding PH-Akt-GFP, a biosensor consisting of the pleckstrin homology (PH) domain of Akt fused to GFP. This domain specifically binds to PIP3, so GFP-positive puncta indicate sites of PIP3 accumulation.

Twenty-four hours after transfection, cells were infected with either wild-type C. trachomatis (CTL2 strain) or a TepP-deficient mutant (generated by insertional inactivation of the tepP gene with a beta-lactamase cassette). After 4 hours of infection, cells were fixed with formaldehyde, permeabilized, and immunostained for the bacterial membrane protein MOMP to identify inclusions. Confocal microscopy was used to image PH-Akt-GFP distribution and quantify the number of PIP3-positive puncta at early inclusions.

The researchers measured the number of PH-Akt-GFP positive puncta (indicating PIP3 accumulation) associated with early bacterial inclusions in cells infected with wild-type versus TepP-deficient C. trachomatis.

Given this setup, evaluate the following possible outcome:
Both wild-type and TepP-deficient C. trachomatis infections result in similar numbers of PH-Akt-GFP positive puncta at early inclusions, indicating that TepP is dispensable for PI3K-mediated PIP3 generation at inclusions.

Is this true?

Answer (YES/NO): NO